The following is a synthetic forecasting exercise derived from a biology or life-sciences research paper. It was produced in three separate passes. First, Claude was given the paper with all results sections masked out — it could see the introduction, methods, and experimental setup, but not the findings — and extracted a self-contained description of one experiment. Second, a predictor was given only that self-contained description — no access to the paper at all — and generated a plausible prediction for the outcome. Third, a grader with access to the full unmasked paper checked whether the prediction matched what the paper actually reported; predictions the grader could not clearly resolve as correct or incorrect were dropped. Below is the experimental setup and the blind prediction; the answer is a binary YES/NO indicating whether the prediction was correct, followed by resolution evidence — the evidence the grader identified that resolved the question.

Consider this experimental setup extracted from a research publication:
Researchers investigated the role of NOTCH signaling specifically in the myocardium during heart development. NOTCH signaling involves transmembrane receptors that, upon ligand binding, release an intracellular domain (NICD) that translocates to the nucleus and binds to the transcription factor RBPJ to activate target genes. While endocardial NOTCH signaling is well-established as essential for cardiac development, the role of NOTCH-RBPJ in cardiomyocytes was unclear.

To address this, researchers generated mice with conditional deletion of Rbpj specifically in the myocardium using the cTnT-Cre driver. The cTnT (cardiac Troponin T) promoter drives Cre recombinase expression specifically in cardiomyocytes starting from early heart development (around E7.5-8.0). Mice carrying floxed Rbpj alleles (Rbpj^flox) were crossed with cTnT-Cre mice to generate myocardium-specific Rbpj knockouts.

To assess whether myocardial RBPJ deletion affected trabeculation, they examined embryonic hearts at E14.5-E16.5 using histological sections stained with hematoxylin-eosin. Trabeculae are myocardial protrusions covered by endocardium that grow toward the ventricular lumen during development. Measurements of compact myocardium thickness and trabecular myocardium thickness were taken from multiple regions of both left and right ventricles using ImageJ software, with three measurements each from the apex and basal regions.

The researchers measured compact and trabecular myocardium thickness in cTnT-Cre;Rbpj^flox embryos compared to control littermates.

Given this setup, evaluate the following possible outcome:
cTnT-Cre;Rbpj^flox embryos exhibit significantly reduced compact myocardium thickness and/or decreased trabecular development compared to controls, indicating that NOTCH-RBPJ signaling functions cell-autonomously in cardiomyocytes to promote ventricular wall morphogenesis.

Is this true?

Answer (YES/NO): NO